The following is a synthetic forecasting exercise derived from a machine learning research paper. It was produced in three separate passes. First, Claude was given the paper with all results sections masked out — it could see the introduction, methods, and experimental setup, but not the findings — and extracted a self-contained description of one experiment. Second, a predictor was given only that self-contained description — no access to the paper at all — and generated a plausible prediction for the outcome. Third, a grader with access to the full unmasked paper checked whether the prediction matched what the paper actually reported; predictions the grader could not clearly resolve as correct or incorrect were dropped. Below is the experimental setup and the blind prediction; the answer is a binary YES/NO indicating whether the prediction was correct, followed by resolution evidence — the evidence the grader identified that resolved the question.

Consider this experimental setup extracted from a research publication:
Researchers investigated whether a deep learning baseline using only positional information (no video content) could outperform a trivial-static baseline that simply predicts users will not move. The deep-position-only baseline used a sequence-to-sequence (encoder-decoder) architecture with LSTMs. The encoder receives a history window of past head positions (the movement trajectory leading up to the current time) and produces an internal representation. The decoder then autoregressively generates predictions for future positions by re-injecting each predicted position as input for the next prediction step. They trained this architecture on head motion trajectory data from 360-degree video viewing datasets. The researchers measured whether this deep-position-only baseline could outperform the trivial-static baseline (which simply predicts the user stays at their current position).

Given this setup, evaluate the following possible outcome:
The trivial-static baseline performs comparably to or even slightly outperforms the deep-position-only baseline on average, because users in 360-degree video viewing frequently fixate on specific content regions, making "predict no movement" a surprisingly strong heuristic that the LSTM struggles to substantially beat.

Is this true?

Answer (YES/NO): NO